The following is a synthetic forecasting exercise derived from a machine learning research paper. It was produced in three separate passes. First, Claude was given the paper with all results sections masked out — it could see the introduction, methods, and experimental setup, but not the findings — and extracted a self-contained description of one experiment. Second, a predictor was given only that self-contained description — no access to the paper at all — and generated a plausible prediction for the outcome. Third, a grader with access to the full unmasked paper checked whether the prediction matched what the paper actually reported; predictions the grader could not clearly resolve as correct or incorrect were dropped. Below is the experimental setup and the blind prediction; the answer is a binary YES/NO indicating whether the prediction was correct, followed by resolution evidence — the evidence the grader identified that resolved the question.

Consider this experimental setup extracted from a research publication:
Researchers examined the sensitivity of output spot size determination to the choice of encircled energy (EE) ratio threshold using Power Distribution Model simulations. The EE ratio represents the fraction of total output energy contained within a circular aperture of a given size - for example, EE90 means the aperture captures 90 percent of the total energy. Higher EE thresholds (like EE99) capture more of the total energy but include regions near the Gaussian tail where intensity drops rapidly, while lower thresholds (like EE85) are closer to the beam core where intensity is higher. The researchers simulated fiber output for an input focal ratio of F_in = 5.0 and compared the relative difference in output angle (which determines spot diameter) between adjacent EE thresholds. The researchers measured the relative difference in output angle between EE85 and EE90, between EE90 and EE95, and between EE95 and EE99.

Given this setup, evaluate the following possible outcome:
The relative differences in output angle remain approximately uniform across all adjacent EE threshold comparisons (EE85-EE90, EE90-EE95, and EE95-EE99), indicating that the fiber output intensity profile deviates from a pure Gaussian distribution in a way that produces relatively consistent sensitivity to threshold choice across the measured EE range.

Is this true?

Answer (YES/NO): NO